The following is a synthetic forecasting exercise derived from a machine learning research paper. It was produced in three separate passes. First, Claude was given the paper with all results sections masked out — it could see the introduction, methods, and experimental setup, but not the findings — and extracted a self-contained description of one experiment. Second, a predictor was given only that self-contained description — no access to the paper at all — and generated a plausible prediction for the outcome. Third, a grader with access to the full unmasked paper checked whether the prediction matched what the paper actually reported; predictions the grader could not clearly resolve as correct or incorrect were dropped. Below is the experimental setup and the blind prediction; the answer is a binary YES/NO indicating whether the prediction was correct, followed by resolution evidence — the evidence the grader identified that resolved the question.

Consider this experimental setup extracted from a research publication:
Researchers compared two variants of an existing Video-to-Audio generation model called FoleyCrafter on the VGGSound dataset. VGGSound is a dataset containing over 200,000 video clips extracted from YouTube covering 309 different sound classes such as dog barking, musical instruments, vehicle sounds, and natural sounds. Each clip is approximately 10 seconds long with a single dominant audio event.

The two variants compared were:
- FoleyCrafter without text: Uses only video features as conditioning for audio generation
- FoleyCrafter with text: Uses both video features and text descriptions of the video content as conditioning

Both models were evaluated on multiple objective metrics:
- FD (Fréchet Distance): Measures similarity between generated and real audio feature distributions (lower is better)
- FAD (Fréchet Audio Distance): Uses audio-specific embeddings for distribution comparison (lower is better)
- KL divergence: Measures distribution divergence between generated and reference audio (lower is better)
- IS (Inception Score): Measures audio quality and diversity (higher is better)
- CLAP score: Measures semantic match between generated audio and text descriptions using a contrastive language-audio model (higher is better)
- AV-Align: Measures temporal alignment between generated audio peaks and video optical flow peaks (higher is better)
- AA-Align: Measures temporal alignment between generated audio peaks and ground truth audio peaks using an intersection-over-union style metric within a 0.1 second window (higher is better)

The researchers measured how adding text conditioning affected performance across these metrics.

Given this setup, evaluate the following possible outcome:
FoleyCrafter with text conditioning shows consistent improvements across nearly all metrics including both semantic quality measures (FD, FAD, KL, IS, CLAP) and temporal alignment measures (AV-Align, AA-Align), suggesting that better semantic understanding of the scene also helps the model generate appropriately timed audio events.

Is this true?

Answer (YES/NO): NO